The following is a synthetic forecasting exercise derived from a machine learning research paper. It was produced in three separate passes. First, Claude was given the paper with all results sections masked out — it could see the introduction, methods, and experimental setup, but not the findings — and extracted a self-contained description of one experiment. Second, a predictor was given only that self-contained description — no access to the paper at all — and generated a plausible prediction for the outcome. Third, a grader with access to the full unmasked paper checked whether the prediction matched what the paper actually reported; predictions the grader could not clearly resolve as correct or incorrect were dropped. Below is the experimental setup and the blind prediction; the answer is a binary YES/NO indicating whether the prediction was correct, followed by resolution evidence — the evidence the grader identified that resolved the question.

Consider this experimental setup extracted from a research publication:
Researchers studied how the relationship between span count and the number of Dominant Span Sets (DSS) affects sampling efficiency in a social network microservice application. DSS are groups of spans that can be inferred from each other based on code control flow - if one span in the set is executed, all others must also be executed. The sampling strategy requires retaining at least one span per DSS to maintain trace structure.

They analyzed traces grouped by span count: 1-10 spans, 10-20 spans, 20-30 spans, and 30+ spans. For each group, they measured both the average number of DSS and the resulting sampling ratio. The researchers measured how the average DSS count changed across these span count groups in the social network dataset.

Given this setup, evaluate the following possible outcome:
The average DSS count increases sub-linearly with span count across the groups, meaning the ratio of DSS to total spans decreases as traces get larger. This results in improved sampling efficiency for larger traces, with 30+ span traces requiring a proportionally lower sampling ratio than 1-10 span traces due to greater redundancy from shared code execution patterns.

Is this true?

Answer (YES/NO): YES